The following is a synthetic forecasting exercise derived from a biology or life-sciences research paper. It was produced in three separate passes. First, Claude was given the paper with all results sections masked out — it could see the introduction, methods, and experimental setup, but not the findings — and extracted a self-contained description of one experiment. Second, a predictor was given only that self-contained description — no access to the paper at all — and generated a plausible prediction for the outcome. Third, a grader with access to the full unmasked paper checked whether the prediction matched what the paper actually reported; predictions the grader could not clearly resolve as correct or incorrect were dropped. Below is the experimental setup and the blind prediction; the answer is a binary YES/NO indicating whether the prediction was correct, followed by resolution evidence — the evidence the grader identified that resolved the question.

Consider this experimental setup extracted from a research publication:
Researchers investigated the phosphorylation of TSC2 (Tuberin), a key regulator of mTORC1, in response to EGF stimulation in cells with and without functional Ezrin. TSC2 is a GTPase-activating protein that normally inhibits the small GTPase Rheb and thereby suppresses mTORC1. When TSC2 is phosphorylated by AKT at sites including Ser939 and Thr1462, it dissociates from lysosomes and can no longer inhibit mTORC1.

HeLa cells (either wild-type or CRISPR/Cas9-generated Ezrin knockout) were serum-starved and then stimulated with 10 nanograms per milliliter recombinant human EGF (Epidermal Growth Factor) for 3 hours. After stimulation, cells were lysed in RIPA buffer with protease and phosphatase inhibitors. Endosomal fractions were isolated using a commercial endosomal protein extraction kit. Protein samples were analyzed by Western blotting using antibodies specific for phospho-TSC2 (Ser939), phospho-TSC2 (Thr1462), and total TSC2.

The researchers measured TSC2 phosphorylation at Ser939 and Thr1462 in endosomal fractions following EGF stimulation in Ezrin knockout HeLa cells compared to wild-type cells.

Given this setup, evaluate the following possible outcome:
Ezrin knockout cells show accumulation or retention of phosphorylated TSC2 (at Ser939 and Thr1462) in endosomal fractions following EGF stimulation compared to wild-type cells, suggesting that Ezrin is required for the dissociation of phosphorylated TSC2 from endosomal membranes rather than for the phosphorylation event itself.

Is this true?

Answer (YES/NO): NO